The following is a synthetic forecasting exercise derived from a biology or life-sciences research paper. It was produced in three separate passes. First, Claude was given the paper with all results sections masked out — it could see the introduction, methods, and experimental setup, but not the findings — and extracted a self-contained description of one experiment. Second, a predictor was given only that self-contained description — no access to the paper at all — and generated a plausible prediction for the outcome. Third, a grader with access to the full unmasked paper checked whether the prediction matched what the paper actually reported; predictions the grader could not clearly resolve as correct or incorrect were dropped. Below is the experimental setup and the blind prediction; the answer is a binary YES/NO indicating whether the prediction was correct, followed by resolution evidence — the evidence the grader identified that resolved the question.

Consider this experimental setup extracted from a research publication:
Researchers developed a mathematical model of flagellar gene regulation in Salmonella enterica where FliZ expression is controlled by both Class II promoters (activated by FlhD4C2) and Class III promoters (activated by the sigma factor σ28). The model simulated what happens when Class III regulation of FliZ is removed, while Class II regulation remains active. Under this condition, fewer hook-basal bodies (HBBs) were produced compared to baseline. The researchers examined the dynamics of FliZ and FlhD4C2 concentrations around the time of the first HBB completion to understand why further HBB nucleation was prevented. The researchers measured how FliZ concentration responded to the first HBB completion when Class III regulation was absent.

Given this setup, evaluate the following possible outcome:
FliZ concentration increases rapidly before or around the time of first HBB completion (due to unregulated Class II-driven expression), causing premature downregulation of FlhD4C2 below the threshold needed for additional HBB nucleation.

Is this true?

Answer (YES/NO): NO